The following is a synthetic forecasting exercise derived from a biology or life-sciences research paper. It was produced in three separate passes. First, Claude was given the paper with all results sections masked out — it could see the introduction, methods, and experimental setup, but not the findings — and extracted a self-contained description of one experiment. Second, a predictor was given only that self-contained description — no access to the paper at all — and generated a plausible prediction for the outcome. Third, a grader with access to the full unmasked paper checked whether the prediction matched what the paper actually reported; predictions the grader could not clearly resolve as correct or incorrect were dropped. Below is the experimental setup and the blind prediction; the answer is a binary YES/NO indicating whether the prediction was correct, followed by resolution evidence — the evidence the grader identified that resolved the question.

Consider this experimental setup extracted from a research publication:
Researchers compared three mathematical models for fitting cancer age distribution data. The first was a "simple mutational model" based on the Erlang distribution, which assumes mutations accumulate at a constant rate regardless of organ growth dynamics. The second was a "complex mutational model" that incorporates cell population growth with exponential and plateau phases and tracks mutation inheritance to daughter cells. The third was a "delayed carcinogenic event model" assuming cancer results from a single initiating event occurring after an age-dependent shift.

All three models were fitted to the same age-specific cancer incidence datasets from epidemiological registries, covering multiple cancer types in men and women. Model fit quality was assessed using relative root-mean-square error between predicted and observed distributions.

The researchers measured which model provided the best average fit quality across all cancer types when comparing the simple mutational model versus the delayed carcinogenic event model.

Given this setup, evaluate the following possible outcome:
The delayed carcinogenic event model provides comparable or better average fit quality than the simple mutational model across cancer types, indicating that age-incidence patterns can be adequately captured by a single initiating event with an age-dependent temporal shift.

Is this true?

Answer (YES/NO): YES